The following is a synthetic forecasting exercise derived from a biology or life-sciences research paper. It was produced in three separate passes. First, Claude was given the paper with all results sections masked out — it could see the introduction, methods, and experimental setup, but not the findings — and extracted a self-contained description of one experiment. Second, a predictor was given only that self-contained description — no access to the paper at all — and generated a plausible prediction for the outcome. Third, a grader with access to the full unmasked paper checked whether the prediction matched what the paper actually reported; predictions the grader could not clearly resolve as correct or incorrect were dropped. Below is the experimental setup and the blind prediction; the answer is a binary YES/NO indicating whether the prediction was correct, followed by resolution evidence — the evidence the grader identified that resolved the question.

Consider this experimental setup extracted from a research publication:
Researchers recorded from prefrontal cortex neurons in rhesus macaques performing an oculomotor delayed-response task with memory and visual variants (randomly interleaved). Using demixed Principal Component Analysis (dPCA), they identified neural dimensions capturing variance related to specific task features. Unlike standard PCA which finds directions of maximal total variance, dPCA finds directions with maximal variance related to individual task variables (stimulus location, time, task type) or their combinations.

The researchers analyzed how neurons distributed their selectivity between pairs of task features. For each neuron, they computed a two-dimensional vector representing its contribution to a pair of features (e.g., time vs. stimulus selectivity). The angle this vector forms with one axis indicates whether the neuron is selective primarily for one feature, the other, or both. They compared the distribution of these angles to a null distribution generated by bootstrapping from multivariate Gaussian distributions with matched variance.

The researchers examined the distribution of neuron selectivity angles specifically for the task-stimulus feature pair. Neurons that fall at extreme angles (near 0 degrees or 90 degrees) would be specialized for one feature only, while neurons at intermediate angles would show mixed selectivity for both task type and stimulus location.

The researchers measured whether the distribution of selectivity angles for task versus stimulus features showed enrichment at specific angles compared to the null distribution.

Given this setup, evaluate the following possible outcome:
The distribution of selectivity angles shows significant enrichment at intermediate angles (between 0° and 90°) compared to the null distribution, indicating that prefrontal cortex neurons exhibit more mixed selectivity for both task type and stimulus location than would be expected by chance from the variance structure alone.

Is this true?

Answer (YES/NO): NO